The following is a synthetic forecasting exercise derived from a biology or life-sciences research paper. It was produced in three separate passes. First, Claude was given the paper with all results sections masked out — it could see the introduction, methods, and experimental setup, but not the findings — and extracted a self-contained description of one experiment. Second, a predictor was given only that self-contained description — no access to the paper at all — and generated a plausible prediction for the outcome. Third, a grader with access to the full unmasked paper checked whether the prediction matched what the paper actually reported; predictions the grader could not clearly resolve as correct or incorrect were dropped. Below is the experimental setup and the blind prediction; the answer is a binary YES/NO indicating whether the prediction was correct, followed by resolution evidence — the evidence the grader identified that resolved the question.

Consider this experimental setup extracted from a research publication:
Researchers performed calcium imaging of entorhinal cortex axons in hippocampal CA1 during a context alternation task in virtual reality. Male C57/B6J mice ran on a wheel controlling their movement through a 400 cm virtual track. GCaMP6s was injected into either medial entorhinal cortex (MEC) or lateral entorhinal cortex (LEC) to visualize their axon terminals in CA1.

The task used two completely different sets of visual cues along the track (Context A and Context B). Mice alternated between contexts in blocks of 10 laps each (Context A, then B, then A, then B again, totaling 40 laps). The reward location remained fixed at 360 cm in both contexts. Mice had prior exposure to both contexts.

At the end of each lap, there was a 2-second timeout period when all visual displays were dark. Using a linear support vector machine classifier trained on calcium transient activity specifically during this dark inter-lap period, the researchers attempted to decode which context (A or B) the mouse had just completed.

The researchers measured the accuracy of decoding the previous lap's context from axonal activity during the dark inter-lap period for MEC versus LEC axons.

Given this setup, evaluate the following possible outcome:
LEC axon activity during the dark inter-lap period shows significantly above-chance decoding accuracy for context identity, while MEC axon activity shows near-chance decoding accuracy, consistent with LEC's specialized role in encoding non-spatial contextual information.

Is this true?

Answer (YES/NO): NO